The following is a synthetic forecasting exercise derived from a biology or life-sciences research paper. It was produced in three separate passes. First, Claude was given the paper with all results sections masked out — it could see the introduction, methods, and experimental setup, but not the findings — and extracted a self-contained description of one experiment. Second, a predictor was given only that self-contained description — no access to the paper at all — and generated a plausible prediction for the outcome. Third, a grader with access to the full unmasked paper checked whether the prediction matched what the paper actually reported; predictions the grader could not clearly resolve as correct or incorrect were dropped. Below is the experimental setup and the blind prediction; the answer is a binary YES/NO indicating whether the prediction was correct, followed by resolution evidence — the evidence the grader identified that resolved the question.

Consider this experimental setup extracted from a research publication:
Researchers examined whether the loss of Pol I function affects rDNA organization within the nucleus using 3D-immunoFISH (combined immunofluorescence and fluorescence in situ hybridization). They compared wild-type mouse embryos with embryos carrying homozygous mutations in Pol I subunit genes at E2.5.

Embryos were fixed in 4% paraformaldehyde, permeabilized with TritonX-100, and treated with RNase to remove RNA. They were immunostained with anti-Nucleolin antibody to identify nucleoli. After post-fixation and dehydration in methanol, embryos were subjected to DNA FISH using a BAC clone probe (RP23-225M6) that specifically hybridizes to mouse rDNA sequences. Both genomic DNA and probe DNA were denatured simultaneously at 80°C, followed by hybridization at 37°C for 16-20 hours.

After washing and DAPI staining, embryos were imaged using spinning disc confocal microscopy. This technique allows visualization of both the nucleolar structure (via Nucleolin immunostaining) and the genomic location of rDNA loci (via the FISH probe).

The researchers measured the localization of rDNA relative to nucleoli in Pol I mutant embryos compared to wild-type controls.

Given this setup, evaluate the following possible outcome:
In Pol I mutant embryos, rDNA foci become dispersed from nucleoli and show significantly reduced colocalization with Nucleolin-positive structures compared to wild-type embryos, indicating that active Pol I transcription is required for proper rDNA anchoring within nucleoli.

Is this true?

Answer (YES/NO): NO